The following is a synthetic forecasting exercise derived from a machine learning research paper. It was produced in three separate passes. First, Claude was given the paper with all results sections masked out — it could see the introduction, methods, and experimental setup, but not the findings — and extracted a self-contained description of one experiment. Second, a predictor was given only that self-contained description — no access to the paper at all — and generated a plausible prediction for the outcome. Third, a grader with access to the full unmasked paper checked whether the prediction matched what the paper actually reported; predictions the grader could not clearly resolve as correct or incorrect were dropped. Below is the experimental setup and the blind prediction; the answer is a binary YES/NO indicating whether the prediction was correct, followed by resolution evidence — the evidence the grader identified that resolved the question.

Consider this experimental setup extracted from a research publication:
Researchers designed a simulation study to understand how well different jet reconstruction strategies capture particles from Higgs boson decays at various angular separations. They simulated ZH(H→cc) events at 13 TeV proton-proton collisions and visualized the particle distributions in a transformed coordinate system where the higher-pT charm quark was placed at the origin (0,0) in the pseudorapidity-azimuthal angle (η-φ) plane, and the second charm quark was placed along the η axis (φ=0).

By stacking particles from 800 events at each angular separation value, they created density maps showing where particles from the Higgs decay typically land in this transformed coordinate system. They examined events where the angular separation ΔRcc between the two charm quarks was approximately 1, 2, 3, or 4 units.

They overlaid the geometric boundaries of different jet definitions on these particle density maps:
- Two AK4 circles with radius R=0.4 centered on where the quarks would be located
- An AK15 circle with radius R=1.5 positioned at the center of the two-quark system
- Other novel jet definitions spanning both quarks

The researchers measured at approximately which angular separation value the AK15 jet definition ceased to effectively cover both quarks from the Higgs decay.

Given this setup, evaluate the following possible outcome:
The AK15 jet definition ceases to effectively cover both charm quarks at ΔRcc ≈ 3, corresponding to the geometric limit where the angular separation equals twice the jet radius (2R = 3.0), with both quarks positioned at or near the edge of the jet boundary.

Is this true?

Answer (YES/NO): NO